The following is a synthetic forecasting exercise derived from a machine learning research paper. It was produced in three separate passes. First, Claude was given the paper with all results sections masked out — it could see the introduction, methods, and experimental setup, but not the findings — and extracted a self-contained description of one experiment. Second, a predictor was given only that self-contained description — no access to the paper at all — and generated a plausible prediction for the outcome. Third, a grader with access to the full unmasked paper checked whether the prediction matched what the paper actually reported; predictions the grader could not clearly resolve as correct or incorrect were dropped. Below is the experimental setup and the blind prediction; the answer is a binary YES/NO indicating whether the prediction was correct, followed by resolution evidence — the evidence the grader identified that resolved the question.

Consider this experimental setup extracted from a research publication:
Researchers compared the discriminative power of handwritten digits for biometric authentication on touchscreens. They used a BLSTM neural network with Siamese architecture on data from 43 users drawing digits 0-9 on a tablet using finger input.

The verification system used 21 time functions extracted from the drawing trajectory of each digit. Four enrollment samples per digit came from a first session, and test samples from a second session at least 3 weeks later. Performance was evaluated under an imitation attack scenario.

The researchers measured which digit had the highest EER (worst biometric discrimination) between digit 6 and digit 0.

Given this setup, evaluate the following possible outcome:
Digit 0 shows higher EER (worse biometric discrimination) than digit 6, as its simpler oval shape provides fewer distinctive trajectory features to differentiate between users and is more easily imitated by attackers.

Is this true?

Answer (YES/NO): NO